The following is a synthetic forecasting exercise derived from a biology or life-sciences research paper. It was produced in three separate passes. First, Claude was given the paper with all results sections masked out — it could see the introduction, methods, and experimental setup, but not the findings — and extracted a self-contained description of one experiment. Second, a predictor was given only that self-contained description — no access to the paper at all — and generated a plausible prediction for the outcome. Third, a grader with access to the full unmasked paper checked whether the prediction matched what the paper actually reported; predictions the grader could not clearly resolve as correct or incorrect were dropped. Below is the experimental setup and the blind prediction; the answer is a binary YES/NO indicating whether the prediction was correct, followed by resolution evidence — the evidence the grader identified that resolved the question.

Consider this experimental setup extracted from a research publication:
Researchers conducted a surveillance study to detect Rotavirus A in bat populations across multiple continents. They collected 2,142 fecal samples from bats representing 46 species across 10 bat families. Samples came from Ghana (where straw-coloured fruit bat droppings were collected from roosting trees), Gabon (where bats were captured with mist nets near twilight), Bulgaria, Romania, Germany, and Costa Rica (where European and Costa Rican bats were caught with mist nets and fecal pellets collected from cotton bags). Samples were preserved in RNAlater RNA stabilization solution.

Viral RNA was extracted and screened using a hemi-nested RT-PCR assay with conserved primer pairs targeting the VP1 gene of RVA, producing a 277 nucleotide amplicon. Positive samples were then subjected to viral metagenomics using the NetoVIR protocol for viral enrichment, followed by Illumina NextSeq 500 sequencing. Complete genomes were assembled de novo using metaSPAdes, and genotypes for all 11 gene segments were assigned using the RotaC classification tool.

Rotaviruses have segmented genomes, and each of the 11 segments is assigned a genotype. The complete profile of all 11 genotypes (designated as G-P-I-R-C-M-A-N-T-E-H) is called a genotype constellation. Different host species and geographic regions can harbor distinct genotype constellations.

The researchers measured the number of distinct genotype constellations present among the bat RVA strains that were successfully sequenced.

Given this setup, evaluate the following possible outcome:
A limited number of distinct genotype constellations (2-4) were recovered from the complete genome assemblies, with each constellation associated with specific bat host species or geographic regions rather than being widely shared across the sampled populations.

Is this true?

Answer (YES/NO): NO